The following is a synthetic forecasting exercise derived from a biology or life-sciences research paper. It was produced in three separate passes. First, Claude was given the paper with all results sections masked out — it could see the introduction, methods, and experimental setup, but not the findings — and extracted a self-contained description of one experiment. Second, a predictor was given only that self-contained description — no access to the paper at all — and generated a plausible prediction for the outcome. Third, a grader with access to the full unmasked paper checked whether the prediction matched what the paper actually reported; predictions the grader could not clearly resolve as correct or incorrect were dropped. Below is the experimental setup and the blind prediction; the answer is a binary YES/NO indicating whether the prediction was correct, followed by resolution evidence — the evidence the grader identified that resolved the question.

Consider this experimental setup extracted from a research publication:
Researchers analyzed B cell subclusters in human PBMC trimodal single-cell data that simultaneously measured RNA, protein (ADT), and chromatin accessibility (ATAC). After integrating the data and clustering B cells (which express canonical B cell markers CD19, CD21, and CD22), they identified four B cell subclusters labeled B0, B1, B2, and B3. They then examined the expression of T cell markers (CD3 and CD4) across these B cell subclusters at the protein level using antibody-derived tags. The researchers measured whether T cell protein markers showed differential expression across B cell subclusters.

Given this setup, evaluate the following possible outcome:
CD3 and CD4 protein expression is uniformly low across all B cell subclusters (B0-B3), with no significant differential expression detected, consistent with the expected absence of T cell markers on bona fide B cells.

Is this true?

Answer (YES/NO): NO